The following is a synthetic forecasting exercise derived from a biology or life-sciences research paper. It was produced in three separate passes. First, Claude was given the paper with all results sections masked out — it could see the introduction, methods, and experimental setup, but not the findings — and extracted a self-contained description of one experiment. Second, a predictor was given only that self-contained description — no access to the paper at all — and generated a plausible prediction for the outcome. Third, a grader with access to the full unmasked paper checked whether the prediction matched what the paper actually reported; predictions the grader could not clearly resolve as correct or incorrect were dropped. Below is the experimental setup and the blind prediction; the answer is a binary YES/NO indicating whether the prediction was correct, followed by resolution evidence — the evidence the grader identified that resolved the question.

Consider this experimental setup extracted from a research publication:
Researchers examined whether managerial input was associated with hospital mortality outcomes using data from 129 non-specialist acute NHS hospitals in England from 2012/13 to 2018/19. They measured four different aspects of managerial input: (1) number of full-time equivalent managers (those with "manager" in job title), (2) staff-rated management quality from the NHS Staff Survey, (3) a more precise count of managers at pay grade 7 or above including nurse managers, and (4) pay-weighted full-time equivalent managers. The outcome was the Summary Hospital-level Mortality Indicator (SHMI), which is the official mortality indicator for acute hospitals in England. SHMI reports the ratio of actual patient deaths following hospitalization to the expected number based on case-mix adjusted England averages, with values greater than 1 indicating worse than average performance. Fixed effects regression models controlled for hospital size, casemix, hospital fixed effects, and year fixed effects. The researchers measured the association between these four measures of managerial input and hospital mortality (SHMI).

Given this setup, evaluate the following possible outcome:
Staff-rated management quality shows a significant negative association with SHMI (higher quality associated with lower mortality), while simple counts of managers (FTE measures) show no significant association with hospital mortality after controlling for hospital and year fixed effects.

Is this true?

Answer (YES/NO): NO